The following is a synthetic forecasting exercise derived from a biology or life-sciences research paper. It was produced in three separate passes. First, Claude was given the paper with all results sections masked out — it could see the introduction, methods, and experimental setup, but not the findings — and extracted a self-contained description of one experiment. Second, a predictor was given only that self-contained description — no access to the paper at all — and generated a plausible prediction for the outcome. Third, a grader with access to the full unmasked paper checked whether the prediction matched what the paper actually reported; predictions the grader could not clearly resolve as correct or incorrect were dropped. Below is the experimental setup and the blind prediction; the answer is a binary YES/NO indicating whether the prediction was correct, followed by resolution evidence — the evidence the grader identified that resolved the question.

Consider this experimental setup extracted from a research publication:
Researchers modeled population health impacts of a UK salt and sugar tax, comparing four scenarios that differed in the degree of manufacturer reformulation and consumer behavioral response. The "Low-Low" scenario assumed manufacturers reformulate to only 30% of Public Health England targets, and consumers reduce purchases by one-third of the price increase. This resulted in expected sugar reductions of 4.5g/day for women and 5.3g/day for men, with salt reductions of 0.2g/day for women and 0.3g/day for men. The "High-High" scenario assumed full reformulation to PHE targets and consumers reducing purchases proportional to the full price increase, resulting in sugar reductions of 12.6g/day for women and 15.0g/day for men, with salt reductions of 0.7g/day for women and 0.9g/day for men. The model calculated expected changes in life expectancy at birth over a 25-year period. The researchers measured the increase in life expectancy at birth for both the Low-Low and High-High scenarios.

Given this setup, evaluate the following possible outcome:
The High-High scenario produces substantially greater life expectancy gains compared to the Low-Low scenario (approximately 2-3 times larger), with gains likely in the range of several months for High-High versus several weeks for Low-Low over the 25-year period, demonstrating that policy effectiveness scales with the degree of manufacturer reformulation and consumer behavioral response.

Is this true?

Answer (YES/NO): NO